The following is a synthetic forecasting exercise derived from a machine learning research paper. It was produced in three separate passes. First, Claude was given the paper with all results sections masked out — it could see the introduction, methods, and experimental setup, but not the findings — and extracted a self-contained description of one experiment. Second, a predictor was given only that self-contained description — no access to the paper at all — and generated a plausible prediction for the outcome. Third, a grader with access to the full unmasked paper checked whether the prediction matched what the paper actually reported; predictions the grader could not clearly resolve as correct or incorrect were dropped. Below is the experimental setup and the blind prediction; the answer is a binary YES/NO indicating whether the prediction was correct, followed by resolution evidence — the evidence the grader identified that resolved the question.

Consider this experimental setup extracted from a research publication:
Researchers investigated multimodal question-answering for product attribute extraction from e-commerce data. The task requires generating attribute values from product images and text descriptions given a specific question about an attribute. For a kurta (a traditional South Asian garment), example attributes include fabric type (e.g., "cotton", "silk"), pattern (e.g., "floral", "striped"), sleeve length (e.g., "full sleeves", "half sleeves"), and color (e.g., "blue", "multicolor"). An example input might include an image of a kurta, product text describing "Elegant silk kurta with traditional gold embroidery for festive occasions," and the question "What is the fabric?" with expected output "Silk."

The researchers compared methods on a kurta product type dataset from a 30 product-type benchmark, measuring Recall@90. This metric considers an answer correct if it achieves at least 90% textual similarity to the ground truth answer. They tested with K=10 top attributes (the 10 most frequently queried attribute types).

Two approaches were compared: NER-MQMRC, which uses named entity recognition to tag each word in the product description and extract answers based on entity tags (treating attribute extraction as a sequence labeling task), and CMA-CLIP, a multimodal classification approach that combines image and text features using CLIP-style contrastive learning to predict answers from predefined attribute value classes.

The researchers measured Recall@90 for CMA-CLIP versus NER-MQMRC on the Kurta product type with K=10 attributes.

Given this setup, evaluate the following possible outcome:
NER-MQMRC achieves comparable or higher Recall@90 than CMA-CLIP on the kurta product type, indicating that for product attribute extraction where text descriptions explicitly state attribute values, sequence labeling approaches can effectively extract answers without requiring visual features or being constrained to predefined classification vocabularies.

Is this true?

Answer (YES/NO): NO